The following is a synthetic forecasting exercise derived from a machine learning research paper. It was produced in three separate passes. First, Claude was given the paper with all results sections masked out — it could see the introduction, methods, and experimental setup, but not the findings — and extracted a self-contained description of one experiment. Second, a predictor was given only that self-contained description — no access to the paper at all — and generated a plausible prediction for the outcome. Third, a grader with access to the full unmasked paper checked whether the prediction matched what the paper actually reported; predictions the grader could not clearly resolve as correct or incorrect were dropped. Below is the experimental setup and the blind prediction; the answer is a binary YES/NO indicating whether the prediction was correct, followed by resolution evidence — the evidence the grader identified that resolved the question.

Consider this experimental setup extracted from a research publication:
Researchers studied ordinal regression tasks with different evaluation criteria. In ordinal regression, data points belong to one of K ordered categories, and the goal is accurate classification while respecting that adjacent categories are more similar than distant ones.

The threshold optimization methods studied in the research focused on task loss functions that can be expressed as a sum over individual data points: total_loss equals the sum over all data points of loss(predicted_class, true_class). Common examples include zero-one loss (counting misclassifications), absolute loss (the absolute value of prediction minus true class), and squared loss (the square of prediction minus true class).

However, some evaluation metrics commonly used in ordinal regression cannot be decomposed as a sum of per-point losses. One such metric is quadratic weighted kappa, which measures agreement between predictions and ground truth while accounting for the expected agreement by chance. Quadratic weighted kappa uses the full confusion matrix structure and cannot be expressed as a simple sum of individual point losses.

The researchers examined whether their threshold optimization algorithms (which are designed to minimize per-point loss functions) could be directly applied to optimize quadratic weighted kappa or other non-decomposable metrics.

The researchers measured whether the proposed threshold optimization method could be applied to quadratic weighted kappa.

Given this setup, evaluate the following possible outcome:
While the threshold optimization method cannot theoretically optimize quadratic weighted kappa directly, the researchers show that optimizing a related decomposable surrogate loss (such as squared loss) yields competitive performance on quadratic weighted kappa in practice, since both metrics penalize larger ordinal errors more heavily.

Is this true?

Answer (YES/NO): NO